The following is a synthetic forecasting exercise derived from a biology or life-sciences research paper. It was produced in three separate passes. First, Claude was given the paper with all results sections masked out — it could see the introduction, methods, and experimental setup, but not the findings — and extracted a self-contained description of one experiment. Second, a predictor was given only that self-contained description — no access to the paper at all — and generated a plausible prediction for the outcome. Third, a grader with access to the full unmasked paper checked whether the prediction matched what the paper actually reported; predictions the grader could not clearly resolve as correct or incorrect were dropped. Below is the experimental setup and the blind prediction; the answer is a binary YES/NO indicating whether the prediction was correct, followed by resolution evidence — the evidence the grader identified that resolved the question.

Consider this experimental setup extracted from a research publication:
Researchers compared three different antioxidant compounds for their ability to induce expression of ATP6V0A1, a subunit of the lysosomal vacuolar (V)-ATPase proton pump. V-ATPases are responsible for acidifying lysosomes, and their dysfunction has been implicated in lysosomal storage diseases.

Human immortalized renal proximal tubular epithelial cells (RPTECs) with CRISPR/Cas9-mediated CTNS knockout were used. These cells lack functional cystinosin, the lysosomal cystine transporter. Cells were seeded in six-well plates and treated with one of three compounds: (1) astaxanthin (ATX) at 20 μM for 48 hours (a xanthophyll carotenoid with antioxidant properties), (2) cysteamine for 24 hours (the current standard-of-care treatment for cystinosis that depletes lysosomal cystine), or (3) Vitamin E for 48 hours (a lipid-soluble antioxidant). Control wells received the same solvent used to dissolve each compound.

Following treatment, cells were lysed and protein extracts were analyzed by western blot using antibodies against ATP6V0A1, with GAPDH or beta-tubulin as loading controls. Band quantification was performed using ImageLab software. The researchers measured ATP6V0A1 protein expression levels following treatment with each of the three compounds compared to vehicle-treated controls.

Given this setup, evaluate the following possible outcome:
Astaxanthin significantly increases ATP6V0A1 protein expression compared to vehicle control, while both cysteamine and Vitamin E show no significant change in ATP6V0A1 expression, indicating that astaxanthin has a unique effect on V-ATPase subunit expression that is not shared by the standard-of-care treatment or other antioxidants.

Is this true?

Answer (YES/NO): YES